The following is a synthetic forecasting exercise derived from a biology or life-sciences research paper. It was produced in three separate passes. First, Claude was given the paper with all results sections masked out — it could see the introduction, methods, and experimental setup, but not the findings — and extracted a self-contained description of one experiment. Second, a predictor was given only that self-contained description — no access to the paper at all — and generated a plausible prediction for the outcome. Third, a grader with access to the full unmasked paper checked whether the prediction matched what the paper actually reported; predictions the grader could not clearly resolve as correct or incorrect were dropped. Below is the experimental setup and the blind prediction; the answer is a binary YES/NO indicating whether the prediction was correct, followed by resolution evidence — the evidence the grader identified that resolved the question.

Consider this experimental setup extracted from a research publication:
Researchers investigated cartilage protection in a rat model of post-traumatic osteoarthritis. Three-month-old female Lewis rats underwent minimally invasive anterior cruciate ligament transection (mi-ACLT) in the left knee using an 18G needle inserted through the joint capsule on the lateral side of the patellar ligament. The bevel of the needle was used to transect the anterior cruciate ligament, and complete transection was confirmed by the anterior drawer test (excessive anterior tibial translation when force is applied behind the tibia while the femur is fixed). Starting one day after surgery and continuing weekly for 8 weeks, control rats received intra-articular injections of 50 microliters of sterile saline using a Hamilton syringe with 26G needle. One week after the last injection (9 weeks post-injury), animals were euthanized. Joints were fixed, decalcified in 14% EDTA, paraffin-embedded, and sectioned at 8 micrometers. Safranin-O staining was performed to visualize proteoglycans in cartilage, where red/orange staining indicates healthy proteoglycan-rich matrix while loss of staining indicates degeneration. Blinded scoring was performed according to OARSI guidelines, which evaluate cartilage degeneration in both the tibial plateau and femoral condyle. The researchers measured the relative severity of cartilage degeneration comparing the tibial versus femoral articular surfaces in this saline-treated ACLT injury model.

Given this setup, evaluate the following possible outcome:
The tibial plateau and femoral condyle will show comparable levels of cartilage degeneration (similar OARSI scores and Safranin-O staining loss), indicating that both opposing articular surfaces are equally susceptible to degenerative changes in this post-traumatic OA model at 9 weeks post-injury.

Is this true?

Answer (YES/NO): YES